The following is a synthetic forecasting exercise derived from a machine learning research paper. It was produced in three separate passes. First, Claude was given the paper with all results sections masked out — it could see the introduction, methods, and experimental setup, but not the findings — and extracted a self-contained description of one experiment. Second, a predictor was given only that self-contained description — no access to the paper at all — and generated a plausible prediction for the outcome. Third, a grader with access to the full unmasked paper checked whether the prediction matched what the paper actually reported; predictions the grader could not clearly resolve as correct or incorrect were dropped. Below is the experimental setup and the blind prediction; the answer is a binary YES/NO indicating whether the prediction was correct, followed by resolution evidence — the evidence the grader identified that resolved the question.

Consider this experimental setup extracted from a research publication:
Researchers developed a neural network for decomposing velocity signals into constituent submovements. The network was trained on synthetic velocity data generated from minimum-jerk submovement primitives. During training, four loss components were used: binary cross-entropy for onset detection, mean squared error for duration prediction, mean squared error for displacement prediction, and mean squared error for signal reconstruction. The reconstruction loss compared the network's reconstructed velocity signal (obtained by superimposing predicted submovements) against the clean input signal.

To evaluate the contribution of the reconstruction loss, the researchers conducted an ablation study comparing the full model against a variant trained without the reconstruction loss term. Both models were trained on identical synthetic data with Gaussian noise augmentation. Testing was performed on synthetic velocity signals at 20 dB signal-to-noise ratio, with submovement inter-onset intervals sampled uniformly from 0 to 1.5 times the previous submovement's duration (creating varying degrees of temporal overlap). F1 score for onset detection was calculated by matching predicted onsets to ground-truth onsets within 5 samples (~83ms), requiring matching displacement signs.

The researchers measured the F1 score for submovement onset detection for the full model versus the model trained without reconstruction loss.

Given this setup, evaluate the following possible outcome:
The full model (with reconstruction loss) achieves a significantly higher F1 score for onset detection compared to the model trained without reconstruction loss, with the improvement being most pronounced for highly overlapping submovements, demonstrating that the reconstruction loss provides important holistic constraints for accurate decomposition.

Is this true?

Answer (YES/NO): NO